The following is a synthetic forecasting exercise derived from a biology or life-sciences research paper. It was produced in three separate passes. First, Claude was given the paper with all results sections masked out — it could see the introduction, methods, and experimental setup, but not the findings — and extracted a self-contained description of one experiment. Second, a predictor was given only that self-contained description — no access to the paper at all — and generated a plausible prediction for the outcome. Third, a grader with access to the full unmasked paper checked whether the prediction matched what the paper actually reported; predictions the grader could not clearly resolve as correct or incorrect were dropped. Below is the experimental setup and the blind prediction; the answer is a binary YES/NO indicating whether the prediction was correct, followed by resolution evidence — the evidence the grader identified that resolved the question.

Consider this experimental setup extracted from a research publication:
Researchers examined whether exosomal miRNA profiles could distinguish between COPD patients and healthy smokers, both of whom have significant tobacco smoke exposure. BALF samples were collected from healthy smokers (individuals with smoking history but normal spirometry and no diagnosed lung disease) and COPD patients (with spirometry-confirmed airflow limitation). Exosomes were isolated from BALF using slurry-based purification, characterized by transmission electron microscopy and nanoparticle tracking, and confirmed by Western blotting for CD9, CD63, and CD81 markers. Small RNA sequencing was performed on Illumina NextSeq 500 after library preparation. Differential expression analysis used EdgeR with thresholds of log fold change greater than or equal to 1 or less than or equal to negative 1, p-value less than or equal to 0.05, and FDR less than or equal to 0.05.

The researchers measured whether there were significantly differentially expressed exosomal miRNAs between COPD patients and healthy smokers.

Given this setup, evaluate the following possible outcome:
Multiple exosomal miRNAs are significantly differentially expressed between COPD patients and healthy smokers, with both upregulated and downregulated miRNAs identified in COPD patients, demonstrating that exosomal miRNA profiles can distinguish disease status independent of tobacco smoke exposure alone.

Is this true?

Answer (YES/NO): NO